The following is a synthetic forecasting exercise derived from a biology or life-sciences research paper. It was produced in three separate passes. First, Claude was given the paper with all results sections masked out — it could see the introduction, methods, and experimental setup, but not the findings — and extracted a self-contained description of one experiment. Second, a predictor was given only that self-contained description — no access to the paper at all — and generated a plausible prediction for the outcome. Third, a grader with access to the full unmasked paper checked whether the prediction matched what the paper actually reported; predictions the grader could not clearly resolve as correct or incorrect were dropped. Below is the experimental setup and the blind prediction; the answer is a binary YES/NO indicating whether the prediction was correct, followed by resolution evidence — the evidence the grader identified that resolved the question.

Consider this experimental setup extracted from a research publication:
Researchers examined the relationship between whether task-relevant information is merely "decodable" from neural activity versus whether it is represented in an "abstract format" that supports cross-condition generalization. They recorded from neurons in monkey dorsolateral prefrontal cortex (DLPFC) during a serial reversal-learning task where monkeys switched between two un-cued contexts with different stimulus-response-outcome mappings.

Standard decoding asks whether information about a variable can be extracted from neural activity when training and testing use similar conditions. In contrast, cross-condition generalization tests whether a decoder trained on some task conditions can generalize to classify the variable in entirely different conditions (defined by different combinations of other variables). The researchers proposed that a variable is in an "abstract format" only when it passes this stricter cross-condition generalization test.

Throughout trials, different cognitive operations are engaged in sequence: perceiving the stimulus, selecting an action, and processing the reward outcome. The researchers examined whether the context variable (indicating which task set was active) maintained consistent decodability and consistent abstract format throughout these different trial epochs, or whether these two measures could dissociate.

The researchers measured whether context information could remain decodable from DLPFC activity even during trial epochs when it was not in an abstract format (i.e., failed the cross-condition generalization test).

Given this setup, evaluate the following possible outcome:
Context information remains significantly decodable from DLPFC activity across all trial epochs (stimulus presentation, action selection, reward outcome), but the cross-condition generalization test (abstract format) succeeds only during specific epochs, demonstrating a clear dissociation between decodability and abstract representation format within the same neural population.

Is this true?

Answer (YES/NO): YES